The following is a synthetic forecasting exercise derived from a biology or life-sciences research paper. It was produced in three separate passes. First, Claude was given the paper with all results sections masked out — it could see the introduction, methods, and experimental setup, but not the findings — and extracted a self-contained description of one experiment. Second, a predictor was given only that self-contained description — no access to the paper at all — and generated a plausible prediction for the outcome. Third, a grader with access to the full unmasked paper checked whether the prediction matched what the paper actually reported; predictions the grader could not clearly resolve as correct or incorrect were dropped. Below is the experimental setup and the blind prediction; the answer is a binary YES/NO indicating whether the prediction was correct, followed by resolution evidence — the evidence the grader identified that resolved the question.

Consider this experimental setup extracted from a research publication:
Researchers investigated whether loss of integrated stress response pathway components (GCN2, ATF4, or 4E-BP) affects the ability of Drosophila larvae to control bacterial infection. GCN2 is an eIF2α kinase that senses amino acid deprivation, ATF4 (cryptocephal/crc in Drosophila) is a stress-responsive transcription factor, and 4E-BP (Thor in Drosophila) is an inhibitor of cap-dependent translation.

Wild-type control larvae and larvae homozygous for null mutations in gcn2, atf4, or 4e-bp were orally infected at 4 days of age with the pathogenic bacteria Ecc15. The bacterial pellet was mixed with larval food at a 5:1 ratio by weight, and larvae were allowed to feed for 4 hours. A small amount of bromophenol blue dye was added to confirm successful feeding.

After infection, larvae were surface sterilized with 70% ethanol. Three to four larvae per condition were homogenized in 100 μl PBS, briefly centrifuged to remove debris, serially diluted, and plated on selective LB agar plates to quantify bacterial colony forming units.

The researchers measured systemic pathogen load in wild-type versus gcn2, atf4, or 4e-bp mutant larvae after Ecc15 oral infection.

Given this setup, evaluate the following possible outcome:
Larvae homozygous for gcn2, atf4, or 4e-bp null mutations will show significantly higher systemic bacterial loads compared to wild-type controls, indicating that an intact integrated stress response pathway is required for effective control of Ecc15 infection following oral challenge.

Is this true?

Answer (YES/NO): YES